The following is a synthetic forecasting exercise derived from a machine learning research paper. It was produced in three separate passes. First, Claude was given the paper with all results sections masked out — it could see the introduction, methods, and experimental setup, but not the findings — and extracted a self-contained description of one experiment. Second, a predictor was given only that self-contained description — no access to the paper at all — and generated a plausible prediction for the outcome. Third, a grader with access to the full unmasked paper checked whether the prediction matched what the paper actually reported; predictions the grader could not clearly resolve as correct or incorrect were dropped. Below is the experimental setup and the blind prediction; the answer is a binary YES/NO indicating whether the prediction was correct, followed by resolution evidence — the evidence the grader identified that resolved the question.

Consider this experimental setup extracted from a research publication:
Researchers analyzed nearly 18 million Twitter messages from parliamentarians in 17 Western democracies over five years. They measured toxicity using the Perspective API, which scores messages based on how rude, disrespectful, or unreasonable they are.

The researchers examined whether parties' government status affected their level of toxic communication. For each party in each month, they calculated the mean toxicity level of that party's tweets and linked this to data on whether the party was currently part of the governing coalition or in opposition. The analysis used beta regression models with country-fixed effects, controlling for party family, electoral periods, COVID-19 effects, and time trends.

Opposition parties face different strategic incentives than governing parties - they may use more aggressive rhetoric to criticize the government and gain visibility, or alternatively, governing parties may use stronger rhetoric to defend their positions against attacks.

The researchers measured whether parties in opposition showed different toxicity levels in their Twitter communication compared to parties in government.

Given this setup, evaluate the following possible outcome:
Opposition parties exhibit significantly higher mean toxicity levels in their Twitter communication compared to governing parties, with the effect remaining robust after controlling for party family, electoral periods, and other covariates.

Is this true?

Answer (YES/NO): YES